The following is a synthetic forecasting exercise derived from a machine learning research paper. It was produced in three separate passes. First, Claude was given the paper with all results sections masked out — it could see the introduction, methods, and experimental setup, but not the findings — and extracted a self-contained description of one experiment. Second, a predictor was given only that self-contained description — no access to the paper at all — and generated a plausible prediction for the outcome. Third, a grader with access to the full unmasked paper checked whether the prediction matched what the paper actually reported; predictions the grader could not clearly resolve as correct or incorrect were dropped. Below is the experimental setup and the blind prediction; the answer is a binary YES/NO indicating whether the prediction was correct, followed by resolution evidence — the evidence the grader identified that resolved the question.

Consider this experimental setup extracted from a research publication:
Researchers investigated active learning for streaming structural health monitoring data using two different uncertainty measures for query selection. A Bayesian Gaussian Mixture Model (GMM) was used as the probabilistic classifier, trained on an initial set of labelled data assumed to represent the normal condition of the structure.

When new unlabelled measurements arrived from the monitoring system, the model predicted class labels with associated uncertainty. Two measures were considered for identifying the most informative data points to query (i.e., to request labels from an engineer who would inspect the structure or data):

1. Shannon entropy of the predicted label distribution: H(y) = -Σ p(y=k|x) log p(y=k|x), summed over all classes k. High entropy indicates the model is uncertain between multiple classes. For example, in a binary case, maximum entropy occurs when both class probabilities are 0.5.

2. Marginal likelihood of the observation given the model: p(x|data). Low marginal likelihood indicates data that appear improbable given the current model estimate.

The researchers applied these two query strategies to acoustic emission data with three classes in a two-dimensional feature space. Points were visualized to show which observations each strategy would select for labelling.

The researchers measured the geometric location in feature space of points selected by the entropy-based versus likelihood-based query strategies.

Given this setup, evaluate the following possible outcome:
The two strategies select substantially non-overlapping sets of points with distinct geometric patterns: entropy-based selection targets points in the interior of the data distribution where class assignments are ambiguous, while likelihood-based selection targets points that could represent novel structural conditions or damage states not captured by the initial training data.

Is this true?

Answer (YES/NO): NO